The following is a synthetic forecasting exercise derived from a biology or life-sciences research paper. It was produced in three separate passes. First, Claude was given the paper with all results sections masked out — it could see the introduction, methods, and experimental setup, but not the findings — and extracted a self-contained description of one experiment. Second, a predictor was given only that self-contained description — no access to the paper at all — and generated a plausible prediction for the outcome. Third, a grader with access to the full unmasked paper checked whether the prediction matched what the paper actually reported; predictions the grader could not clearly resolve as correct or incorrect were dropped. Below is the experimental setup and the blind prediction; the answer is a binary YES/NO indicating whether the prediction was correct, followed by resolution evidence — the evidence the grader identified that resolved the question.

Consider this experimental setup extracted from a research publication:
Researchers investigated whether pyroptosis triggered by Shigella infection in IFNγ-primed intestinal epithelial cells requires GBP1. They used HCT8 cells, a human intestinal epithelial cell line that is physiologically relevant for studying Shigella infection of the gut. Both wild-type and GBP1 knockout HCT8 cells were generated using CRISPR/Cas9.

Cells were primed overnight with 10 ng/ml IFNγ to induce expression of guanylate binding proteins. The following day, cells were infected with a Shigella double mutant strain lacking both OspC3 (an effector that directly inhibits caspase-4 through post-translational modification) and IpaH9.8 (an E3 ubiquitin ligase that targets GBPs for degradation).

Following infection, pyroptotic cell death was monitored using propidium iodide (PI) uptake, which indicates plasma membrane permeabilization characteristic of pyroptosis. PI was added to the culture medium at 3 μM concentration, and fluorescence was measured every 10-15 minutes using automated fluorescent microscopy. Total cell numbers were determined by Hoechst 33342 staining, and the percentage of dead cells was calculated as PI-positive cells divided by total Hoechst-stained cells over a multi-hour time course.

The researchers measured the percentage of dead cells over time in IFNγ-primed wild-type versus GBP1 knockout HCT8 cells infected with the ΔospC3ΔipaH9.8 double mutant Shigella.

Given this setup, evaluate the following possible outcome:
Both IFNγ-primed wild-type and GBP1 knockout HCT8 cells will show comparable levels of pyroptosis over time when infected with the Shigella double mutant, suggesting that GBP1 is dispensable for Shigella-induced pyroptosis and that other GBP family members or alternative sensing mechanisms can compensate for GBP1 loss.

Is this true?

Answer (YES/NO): NO